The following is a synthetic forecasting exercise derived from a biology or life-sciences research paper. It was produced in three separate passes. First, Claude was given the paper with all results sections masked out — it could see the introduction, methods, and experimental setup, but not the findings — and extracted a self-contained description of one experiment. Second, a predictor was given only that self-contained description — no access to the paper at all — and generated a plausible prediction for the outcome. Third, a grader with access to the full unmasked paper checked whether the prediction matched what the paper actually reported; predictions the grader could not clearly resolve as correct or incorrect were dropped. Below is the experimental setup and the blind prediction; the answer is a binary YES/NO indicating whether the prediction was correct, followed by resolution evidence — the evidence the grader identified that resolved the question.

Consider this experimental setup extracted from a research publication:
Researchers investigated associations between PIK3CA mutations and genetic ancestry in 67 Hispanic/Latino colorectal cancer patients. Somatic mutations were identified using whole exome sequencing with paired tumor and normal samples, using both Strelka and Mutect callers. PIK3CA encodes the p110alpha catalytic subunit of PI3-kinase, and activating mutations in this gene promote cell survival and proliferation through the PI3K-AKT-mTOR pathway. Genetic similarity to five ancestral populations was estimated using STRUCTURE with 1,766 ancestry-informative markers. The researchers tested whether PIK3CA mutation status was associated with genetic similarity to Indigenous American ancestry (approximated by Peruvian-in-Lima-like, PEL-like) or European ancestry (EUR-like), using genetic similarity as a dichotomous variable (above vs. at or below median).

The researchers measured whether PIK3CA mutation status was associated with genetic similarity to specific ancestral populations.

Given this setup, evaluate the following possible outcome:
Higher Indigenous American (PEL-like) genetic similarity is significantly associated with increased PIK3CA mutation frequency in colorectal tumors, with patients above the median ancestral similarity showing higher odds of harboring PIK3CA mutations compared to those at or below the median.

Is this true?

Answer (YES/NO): NO